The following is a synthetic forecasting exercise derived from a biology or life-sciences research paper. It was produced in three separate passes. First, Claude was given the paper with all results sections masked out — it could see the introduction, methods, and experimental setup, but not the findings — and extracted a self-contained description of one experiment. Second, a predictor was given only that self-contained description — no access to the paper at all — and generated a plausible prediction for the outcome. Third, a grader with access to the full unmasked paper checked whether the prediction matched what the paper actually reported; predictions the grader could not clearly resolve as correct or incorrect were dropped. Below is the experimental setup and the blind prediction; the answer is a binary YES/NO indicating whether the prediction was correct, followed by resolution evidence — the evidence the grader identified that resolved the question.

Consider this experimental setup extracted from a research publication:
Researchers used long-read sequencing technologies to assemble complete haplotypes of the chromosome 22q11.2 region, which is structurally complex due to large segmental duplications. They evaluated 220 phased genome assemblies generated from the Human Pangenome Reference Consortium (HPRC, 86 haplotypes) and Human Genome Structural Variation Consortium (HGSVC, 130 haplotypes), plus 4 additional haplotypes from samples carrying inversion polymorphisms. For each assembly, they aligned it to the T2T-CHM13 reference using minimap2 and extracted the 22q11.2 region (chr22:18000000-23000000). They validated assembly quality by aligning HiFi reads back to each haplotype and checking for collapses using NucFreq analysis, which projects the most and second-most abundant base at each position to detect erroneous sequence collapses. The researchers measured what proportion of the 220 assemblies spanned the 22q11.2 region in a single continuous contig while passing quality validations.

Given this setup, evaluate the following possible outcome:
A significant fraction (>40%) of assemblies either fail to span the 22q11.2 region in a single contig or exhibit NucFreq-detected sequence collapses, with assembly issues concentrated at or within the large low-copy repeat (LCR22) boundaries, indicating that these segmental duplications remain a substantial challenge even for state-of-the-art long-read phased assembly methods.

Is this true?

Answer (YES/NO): NO